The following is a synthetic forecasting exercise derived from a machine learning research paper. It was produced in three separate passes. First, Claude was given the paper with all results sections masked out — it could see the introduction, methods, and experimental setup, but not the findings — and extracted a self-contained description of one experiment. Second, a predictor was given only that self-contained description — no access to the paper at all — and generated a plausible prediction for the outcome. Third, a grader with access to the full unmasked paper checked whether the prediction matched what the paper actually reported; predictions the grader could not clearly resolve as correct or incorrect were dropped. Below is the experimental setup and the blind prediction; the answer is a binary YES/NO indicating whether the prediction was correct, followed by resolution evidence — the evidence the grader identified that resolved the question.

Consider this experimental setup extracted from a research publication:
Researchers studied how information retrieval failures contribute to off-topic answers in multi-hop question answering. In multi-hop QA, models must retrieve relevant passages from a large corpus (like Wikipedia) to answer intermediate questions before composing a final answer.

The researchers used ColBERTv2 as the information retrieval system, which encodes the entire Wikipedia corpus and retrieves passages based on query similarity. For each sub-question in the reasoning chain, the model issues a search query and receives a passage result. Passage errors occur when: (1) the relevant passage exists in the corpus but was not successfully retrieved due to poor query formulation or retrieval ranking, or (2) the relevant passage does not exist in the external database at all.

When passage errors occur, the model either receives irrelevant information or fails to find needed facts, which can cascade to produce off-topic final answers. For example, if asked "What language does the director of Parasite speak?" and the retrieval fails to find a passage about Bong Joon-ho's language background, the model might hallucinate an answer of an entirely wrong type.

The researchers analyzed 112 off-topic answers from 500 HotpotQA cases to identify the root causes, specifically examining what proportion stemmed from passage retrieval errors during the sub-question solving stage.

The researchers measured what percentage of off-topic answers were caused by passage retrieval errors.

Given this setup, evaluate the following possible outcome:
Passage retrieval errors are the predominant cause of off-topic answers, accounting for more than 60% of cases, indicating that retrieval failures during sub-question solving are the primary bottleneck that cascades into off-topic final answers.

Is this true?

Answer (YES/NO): NO